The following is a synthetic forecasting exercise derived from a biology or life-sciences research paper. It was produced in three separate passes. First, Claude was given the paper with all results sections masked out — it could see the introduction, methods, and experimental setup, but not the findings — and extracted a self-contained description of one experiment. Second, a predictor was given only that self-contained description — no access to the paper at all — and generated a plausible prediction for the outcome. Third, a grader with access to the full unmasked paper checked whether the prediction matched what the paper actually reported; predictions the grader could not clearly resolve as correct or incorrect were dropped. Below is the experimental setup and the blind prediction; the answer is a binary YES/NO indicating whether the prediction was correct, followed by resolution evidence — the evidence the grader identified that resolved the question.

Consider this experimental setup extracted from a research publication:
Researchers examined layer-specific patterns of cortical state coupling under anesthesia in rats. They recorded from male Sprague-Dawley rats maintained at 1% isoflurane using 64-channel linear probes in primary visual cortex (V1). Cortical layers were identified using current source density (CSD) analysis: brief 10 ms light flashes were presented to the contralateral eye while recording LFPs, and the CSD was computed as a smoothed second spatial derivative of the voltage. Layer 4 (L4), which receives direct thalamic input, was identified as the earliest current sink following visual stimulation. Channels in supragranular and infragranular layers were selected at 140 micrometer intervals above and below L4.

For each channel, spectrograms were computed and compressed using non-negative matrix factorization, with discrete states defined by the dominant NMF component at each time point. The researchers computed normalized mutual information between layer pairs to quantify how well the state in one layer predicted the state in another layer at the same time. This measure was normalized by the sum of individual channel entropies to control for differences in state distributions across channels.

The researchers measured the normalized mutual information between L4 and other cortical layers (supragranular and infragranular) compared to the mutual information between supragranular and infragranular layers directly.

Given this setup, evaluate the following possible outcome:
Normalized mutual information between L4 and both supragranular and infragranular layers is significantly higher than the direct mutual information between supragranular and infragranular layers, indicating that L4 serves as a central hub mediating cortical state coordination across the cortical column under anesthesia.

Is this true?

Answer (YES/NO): NO